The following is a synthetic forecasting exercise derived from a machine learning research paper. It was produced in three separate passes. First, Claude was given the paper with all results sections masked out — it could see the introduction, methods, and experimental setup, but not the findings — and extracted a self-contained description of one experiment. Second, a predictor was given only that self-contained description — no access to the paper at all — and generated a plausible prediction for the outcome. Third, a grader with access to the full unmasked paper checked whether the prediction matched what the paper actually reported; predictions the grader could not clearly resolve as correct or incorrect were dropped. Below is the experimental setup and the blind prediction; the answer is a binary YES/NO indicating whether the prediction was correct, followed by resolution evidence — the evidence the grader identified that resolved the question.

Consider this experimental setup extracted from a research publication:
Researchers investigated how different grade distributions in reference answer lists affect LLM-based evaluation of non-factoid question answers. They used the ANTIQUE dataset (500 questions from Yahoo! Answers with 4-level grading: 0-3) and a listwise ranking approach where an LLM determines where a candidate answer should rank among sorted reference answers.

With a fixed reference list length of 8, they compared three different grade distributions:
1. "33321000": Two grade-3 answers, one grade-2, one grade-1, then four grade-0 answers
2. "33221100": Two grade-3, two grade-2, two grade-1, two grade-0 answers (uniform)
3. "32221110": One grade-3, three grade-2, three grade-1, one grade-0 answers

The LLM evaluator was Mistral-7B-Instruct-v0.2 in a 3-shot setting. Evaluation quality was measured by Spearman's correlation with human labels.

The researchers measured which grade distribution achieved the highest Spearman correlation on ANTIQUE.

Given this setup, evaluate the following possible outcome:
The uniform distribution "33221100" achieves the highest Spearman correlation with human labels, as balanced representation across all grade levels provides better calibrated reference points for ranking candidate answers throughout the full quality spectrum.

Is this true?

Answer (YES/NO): NO